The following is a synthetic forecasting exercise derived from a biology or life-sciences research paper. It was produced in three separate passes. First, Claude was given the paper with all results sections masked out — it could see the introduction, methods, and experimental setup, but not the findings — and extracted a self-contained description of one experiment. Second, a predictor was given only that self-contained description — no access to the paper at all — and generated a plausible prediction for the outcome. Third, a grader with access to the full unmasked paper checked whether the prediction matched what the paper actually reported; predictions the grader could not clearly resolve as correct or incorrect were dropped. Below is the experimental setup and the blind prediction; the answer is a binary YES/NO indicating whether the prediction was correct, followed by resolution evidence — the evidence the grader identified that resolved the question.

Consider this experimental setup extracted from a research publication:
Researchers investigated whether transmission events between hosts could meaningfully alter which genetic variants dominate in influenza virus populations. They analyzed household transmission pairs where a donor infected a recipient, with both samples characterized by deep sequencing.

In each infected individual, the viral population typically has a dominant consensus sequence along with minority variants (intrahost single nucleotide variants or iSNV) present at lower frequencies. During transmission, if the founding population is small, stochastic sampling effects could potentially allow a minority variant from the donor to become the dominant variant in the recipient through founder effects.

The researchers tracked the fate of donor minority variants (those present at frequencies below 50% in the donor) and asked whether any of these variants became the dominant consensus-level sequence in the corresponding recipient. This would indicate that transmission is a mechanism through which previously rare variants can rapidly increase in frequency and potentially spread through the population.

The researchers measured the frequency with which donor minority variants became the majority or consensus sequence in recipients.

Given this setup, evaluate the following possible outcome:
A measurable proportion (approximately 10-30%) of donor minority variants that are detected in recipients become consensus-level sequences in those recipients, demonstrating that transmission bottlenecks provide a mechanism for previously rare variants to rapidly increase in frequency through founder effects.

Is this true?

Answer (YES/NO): NO